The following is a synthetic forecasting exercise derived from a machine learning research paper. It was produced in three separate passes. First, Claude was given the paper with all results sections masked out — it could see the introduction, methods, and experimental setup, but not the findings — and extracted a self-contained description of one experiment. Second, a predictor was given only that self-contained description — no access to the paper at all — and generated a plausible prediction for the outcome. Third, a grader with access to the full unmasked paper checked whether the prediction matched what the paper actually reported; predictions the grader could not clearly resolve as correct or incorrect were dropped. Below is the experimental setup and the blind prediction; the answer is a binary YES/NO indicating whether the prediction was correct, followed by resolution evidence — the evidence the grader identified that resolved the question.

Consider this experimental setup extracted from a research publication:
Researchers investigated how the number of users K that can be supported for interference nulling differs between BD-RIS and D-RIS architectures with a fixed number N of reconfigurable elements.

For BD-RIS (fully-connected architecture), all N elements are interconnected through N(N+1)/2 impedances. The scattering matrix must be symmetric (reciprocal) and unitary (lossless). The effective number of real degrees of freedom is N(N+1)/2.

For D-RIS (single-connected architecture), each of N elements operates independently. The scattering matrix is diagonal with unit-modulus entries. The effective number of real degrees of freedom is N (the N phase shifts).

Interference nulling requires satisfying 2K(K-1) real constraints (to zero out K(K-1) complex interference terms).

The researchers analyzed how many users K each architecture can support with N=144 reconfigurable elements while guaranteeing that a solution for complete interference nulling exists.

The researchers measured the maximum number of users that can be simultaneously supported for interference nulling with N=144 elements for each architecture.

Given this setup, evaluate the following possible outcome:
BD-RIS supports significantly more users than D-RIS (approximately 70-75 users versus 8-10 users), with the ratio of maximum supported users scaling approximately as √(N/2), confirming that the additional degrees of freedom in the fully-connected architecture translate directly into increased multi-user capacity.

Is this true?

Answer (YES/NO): YES